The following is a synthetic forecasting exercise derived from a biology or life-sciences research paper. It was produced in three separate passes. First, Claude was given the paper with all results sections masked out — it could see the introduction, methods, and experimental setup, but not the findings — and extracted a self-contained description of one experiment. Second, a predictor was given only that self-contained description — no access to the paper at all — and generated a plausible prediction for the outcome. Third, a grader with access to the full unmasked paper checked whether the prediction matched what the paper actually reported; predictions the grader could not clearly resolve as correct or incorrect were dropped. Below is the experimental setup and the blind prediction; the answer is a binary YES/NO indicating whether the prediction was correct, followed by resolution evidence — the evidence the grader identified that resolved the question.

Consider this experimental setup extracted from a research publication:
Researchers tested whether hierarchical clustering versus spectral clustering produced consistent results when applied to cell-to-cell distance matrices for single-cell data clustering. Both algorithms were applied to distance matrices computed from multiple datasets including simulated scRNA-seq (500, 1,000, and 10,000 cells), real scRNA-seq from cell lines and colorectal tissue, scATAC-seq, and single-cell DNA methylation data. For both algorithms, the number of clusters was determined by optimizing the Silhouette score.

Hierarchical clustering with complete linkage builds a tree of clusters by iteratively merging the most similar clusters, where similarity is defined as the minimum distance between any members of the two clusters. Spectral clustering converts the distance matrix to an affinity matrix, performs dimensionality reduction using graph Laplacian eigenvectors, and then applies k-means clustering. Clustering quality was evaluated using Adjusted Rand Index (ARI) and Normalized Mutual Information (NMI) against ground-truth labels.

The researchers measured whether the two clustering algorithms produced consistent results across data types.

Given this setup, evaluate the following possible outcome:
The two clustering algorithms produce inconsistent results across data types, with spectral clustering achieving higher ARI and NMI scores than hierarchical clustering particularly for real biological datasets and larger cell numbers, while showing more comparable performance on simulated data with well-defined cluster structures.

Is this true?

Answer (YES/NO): NO